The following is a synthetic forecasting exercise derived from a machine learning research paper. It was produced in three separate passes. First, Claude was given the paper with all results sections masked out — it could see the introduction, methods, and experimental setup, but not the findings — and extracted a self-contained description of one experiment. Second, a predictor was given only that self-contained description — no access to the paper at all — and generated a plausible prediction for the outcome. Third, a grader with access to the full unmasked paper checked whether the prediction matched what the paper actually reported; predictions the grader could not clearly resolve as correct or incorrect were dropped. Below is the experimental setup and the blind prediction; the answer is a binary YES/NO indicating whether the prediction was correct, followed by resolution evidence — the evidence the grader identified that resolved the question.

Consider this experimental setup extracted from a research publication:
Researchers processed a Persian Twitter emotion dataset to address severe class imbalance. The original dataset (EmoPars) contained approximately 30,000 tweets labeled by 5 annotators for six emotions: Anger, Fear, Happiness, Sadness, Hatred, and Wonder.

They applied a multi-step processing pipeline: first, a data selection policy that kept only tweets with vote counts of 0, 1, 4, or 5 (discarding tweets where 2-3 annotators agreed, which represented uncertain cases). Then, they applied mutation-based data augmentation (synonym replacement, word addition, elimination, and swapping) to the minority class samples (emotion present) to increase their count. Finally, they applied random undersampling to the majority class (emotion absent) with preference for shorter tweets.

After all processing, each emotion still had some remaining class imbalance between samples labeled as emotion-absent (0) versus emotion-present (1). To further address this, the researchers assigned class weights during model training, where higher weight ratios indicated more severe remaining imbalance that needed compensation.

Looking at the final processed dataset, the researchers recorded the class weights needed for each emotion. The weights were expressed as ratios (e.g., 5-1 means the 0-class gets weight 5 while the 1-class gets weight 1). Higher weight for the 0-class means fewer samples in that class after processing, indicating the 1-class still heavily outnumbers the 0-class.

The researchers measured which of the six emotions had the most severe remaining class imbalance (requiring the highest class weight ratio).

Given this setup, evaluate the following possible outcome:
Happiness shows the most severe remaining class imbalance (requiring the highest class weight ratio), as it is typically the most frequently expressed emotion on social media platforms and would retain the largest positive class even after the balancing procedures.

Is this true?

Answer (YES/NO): YES